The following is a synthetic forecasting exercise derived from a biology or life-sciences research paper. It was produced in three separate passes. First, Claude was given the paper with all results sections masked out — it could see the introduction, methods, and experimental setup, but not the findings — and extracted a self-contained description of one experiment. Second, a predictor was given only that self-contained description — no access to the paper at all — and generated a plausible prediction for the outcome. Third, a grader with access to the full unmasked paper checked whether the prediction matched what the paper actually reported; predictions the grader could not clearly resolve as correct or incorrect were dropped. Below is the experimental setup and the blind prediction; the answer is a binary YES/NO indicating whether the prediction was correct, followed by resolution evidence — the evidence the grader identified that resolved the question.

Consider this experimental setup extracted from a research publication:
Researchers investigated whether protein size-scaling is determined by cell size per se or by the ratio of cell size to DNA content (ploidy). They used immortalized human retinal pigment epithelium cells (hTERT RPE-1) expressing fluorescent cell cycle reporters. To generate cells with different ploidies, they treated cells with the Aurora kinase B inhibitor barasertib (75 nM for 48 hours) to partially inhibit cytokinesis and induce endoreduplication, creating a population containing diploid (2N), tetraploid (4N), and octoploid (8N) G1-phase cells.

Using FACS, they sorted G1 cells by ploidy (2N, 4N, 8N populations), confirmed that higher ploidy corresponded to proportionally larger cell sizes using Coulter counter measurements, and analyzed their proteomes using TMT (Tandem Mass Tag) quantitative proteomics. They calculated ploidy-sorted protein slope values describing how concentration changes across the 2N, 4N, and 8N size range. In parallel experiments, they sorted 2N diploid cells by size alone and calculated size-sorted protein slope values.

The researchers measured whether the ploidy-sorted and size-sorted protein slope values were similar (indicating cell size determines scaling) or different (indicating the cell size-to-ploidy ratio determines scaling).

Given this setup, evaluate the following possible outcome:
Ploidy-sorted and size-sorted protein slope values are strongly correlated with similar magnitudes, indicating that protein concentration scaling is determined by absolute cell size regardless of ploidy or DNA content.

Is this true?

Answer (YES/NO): NO